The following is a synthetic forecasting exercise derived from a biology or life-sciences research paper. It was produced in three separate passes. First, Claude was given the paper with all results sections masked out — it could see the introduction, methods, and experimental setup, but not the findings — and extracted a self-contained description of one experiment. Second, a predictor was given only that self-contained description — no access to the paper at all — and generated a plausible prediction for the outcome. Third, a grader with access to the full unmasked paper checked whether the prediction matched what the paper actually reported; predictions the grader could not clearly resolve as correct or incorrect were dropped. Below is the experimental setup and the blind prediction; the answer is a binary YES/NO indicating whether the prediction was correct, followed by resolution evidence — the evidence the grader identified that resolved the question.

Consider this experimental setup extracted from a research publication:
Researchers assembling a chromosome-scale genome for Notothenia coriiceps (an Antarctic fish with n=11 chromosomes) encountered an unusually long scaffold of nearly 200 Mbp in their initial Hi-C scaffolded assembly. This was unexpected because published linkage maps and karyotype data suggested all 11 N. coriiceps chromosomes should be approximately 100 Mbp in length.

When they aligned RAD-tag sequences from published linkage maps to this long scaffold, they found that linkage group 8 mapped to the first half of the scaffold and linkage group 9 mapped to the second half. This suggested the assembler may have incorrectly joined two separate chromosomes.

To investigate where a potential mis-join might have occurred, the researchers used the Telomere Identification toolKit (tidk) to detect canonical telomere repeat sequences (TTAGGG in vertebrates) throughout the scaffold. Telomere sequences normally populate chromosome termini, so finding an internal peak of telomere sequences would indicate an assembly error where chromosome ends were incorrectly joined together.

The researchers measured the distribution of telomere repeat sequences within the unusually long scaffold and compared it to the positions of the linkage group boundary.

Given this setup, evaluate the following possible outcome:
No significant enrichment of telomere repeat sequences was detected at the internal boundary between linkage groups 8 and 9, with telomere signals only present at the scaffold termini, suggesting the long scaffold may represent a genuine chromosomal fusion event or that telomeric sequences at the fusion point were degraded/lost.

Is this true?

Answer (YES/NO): NO